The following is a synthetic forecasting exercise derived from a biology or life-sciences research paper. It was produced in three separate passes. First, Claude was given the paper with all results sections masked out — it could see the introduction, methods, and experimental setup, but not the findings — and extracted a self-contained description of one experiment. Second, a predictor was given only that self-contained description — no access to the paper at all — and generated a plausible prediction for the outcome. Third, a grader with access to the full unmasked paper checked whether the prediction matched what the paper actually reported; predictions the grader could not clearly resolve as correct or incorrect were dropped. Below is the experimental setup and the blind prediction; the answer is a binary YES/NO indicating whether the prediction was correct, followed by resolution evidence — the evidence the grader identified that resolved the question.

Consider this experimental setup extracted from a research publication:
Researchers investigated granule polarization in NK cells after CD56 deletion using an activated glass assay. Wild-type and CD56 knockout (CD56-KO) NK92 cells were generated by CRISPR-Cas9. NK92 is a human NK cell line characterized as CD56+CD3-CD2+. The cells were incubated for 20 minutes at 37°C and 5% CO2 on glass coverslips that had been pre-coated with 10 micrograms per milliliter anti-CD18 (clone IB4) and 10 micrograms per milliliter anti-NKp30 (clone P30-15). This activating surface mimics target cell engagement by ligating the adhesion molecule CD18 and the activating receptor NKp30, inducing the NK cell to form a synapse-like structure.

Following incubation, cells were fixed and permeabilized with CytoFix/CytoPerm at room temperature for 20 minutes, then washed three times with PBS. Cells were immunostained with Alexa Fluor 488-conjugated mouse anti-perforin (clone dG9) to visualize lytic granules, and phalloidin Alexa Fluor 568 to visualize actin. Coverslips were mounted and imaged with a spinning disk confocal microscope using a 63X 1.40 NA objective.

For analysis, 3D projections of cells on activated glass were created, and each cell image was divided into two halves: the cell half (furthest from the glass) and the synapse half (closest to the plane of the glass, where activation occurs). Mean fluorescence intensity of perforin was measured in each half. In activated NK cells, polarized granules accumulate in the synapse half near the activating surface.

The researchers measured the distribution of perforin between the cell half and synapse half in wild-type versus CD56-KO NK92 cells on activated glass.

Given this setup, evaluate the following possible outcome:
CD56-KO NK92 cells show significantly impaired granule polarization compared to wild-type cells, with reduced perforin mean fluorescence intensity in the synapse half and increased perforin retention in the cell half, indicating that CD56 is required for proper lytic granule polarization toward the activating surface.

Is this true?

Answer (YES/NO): YES